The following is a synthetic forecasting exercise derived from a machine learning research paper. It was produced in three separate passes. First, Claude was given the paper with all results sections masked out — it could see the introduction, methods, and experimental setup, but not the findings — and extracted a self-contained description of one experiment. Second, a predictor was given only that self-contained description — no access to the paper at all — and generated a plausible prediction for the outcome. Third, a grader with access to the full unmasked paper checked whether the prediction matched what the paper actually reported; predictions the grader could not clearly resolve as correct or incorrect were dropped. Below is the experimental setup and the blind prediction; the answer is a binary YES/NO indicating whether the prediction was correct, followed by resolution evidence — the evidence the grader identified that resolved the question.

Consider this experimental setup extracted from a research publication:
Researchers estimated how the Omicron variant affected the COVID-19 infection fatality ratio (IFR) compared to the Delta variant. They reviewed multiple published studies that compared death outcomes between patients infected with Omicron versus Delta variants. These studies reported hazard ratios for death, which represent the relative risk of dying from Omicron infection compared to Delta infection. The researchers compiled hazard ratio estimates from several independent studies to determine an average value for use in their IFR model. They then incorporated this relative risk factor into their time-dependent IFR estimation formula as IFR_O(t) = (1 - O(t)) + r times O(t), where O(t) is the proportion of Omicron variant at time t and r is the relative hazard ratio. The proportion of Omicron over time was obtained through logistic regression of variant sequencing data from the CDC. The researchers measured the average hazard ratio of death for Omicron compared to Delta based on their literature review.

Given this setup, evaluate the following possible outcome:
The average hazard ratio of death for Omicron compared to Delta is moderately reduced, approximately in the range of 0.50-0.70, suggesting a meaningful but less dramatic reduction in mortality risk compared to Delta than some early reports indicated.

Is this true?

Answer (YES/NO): NO